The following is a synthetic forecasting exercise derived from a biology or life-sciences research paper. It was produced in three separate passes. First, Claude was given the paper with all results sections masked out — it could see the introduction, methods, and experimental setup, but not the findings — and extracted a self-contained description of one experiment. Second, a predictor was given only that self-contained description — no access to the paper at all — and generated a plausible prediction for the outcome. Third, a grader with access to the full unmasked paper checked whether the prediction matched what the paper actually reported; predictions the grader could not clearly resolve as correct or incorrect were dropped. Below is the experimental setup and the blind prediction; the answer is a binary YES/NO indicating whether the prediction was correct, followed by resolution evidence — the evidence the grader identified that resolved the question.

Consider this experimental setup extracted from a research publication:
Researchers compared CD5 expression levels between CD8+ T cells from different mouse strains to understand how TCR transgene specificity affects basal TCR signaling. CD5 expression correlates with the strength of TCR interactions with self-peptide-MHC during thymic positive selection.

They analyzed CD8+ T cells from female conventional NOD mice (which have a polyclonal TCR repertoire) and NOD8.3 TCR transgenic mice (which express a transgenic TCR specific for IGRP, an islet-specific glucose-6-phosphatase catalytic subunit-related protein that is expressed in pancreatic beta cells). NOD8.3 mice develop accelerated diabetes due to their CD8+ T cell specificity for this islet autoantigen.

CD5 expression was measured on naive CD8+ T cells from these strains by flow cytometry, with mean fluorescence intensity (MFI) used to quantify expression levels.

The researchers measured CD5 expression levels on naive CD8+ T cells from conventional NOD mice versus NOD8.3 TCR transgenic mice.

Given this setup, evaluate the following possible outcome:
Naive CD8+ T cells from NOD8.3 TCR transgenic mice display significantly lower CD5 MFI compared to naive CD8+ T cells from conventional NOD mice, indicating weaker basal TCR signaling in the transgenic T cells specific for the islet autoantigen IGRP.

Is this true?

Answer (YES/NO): NO